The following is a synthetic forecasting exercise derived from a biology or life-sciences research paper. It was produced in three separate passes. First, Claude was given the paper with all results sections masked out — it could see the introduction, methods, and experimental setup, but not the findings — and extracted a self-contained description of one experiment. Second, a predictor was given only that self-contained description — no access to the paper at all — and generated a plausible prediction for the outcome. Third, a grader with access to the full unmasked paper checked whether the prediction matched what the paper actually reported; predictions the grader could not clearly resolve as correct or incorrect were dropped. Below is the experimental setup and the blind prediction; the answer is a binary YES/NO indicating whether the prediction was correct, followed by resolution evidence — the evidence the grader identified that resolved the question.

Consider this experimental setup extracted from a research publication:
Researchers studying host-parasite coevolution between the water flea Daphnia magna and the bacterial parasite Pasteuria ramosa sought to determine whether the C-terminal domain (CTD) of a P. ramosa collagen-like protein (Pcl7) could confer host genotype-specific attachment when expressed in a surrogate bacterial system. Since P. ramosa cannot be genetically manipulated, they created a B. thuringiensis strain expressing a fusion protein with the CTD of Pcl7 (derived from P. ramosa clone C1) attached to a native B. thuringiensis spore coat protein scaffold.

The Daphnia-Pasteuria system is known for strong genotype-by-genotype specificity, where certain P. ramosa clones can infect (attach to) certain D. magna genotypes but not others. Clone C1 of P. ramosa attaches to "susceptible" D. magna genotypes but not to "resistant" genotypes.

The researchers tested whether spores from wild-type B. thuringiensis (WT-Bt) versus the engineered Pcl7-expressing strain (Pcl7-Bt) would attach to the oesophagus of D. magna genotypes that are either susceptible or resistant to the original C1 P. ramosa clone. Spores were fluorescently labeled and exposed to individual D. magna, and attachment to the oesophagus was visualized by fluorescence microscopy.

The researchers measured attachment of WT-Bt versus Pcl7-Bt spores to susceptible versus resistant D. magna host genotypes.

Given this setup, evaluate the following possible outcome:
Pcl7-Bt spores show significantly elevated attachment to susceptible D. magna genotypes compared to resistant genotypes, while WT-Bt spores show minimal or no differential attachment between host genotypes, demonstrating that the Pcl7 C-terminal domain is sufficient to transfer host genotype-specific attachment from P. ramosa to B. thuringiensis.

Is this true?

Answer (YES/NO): YES